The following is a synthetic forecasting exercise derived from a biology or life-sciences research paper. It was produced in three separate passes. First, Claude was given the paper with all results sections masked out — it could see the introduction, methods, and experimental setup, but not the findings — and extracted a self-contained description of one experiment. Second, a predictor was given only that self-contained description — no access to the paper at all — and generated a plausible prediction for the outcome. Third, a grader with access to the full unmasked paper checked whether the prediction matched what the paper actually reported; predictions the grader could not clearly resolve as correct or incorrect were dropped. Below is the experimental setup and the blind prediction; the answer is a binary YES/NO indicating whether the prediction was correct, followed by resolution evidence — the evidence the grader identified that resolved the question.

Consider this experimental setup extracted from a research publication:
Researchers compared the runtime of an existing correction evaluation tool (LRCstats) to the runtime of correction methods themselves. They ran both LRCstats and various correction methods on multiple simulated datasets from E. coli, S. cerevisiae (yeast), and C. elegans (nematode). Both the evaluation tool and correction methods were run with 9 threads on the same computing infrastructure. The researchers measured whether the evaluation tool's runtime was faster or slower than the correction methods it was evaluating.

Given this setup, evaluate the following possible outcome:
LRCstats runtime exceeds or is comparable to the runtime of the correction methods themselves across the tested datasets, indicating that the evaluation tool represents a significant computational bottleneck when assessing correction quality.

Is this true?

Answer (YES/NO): YES